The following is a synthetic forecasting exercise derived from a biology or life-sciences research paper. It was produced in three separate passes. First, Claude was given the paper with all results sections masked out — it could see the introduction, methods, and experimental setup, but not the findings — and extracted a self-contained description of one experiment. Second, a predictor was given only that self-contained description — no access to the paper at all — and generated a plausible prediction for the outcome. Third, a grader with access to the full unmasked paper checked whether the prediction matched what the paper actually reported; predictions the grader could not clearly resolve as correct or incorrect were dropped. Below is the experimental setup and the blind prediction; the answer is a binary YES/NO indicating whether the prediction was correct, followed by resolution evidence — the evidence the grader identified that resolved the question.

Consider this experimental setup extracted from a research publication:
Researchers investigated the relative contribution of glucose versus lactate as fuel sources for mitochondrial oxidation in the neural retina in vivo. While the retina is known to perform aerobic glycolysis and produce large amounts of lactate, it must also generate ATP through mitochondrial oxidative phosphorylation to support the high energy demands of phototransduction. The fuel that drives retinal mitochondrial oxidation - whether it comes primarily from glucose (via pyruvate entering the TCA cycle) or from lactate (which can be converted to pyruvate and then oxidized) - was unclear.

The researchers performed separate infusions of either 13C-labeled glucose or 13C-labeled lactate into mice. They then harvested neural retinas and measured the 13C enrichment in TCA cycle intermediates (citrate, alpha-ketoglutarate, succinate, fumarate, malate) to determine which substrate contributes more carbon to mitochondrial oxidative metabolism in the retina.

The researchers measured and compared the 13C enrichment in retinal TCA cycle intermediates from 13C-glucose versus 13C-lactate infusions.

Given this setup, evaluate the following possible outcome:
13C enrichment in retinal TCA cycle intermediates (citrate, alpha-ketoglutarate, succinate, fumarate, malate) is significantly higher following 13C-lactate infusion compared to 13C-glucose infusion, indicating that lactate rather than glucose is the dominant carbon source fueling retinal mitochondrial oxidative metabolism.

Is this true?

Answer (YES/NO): NO